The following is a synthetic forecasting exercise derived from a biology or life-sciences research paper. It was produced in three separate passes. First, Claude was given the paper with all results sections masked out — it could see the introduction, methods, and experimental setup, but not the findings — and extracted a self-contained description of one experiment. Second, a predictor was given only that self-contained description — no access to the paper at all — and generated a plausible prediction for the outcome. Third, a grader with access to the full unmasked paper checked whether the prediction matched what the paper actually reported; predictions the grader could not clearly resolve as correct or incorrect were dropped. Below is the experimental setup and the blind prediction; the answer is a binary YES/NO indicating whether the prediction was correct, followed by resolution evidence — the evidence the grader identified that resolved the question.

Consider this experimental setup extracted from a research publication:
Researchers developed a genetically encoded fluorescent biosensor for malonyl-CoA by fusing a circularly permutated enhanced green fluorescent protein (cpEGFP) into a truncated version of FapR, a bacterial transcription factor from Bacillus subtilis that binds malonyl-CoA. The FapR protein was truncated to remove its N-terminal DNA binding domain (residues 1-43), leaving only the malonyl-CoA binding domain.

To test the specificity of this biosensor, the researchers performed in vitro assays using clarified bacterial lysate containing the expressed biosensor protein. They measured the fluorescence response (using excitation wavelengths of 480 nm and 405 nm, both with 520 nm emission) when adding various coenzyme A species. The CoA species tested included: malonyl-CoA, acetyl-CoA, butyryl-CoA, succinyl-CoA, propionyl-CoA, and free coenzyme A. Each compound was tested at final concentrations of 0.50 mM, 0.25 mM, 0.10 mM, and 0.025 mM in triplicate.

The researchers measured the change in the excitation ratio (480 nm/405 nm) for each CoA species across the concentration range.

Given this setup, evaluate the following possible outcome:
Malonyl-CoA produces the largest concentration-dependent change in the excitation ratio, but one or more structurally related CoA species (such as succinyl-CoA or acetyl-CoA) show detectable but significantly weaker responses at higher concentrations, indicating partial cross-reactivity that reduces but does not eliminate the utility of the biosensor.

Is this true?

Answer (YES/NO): NO